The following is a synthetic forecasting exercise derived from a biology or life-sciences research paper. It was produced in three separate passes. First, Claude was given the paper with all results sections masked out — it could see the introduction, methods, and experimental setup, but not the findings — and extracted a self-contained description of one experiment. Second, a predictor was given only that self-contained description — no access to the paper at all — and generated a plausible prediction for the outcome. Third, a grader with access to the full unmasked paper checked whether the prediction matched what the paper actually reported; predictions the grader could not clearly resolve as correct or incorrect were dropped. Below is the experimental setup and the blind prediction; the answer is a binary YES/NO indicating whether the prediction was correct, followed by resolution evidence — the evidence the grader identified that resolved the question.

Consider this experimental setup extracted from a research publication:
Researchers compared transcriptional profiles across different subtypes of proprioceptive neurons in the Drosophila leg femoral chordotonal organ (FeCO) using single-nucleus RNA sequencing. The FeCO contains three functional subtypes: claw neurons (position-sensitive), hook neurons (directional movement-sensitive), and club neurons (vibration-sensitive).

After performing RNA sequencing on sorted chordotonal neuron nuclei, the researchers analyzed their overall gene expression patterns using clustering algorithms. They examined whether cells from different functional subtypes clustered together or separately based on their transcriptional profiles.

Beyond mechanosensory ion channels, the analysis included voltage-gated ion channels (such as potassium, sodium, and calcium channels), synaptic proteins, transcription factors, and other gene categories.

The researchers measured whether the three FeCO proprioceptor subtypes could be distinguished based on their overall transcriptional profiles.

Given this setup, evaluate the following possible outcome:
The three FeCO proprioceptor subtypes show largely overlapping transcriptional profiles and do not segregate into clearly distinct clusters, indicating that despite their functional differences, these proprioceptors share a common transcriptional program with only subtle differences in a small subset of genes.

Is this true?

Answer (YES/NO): NO